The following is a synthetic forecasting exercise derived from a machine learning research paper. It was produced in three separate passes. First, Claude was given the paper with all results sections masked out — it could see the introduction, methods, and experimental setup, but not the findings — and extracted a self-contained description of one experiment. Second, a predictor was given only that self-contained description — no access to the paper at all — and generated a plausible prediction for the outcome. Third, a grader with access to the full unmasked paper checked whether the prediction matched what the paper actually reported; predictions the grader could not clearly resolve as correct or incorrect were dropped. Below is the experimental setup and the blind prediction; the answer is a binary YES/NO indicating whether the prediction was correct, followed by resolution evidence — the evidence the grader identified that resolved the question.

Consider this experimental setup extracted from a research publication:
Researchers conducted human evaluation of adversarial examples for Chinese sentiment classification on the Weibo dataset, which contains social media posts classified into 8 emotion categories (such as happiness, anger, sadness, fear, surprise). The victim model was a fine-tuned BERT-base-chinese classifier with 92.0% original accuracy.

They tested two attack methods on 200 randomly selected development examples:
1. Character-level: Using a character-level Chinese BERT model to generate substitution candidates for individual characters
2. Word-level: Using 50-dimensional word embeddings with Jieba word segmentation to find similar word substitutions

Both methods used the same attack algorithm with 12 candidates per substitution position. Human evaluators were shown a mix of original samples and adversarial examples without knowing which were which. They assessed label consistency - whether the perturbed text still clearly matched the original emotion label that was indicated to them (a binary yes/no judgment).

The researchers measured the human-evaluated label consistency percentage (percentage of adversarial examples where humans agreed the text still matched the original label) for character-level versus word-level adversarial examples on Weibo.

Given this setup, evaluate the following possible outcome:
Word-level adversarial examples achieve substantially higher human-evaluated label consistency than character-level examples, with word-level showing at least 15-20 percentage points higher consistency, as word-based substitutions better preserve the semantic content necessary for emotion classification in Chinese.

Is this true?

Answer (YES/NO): NO